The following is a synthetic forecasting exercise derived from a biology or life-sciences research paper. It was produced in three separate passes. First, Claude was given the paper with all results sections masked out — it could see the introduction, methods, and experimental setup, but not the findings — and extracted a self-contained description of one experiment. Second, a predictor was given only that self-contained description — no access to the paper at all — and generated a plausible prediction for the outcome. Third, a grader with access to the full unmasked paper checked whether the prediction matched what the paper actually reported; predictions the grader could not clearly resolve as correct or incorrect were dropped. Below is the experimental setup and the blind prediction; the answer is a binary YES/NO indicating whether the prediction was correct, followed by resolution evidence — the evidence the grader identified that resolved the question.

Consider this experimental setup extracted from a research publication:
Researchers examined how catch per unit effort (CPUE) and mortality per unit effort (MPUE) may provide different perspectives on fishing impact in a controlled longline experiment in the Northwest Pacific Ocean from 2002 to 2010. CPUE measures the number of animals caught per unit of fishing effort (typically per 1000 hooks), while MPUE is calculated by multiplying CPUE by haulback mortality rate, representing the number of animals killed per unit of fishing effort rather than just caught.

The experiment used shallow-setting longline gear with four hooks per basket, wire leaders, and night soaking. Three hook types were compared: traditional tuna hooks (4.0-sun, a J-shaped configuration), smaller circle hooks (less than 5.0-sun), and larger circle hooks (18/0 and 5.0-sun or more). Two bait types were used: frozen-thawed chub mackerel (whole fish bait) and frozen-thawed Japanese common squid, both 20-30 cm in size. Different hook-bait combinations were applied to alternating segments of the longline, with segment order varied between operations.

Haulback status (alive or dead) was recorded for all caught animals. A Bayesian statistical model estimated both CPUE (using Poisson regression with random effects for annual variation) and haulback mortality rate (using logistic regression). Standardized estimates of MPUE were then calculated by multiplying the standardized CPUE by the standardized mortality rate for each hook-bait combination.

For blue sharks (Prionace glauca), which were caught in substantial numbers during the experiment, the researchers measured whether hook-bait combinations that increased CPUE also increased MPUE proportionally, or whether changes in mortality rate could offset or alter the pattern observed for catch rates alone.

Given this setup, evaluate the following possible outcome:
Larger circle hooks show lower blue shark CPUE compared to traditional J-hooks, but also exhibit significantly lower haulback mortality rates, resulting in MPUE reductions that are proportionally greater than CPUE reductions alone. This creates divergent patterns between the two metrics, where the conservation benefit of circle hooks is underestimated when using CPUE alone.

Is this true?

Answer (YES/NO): NO